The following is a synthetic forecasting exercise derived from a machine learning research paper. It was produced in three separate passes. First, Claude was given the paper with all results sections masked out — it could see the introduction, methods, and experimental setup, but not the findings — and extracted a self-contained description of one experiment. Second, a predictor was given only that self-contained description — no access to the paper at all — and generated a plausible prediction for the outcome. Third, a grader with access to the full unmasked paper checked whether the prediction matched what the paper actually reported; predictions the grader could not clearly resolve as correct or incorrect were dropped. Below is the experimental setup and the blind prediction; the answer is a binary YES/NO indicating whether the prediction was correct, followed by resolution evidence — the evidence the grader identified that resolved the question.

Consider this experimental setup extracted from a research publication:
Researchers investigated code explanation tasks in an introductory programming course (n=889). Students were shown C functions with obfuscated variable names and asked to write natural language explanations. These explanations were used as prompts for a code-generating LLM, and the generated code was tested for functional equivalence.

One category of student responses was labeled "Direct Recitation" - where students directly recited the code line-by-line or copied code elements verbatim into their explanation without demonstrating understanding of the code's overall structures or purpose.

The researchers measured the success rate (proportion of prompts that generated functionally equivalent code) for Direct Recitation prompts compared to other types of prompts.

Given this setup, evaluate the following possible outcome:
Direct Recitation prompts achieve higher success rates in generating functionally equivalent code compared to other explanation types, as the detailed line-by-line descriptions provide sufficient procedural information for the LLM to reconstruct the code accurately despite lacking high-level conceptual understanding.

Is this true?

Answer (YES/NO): NO